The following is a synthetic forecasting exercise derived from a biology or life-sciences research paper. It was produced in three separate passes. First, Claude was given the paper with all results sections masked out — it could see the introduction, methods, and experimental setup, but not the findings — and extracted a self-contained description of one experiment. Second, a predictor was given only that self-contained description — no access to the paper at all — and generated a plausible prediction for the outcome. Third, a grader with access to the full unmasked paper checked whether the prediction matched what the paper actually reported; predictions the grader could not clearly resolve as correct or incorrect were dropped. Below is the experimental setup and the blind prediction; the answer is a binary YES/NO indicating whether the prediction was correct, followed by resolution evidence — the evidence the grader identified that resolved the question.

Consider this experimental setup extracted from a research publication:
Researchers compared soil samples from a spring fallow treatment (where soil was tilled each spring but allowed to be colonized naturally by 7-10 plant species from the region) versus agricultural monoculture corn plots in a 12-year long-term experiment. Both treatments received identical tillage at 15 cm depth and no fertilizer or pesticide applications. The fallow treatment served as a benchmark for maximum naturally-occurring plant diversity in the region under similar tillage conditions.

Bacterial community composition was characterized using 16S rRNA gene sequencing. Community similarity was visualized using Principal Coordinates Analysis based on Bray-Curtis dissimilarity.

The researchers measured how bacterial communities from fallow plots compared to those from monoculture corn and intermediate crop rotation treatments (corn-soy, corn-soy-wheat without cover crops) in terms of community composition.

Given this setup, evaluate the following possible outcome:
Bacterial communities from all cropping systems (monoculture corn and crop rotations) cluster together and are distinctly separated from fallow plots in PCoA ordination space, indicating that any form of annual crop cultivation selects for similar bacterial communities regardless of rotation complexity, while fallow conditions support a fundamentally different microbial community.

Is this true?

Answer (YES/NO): NO